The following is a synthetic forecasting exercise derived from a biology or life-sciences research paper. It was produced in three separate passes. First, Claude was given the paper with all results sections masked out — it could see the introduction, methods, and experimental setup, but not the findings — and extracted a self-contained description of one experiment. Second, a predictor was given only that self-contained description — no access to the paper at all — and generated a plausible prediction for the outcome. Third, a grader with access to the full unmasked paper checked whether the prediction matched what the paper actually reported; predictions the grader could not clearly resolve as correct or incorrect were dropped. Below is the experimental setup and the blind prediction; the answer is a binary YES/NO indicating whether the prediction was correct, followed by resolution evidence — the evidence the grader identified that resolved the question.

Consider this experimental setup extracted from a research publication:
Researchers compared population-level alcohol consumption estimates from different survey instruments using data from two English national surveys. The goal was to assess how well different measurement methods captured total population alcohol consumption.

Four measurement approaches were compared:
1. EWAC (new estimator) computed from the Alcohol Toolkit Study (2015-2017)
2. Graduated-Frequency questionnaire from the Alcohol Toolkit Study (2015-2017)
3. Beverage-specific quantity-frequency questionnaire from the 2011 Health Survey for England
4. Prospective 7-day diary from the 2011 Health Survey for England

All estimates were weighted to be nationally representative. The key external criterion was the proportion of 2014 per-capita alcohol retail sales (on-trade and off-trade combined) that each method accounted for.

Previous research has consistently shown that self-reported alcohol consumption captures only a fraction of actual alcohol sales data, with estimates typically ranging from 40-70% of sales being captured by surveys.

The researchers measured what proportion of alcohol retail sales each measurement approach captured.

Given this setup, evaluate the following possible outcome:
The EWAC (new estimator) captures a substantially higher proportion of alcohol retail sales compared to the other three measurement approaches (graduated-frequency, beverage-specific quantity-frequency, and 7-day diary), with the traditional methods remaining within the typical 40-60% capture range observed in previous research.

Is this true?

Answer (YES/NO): NO